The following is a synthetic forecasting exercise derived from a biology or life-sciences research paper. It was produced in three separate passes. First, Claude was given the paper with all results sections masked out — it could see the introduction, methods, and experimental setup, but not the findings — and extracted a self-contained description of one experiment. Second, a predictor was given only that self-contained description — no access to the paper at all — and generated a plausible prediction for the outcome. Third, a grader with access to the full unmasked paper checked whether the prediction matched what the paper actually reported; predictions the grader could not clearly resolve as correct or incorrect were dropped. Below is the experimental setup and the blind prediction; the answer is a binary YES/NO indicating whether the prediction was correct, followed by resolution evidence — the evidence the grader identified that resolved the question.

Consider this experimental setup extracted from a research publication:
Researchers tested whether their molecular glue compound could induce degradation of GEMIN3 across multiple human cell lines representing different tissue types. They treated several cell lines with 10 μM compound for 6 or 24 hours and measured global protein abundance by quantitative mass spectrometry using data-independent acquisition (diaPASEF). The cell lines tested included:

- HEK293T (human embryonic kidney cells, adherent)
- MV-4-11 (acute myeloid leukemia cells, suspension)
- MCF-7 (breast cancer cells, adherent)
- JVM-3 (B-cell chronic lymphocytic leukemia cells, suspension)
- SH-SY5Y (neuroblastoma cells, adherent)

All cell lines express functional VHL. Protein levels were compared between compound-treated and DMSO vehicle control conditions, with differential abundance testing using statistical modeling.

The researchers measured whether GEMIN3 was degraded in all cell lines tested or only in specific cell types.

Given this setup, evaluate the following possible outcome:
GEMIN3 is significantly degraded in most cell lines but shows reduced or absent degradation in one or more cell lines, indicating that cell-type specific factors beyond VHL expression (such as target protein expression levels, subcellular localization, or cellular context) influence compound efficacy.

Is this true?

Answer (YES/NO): NO